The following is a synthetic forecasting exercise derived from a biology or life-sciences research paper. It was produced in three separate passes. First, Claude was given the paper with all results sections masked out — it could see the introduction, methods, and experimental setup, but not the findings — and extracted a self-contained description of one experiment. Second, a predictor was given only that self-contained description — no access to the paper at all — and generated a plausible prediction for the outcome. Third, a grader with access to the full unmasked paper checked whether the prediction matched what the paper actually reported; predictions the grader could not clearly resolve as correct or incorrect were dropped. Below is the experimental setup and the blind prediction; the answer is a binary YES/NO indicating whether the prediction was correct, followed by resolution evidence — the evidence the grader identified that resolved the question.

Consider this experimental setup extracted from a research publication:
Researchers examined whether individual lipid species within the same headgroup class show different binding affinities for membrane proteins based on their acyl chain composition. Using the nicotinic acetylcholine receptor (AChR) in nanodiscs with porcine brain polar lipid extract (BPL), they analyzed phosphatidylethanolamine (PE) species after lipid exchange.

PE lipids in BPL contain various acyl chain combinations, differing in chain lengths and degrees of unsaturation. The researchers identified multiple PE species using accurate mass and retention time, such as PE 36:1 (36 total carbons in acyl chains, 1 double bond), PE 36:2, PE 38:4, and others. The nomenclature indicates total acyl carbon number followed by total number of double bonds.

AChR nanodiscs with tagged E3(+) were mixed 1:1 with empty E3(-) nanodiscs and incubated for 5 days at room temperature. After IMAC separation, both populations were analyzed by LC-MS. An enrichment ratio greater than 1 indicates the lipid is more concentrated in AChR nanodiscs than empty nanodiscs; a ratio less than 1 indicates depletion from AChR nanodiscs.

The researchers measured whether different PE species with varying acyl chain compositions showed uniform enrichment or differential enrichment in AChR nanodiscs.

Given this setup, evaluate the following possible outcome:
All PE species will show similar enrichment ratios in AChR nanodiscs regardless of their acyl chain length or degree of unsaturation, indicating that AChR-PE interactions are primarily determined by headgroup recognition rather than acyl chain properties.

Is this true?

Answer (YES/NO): NO